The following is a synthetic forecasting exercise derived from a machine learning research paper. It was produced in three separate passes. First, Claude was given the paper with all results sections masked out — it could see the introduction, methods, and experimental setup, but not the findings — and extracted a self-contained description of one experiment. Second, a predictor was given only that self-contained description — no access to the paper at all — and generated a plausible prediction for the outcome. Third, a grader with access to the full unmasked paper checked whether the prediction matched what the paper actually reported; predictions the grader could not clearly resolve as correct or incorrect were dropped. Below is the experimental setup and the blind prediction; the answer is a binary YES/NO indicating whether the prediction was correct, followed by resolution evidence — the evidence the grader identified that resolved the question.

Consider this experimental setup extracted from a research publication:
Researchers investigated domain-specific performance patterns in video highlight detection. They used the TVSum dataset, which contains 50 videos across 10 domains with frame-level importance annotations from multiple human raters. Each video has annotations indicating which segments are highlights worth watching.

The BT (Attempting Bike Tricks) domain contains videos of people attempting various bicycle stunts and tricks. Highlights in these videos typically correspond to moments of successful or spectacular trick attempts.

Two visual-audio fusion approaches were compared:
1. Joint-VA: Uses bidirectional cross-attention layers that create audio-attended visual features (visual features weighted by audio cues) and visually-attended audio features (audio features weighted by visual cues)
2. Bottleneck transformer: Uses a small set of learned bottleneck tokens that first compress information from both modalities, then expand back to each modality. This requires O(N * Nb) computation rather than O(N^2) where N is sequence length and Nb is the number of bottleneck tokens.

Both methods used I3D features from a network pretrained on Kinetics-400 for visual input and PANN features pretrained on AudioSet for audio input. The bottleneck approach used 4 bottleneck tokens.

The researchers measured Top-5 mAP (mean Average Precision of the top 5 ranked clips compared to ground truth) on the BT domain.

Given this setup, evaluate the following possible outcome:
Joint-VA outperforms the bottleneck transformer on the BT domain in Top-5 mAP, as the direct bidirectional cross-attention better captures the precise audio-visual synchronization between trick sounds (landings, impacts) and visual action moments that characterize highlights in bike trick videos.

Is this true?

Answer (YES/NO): YES